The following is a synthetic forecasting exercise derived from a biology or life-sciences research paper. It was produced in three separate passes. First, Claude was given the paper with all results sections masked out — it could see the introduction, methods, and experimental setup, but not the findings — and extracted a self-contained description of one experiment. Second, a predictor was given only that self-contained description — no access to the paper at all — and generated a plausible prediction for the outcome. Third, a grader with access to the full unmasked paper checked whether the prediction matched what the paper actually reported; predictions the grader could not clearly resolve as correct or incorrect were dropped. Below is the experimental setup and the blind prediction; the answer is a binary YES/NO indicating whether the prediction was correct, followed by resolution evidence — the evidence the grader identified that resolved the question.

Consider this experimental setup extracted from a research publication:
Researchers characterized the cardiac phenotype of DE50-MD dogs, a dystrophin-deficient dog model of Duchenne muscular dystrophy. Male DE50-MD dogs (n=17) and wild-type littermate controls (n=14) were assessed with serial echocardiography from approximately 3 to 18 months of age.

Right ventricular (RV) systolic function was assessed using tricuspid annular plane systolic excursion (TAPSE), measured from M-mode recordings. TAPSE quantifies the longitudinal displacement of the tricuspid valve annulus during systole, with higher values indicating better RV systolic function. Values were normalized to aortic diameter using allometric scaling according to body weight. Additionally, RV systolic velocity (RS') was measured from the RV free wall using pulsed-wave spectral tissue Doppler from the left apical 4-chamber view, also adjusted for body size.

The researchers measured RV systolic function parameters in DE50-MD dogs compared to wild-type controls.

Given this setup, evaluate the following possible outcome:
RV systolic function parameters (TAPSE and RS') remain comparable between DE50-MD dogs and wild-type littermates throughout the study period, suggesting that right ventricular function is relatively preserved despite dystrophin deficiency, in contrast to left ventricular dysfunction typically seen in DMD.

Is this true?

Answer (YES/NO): NO